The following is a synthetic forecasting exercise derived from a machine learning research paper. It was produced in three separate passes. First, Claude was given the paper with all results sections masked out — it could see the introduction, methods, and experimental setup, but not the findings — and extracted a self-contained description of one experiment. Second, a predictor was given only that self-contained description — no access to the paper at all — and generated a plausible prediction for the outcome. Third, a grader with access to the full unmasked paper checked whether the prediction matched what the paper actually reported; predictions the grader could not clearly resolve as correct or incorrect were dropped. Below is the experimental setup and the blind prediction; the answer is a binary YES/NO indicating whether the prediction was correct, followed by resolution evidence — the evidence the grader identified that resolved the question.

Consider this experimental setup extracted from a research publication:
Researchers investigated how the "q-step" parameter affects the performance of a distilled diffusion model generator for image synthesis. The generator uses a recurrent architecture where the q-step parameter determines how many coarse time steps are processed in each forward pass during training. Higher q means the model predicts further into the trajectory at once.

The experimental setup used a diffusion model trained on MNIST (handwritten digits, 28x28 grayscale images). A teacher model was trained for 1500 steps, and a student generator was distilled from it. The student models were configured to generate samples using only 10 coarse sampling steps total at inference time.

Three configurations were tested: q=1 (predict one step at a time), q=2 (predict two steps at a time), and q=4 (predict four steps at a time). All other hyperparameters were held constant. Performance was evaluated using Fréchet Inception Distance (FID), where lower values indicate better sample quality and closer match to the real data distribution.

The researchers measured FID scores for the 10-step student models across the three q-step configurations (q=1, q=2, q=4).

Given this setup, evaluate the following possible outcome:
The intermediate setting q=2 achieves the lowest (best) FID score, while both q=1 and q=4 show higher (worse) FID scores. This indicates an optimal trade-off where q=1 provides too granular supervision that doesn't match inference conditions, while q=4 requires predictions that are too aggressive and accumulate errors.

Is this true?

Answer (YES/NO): YES